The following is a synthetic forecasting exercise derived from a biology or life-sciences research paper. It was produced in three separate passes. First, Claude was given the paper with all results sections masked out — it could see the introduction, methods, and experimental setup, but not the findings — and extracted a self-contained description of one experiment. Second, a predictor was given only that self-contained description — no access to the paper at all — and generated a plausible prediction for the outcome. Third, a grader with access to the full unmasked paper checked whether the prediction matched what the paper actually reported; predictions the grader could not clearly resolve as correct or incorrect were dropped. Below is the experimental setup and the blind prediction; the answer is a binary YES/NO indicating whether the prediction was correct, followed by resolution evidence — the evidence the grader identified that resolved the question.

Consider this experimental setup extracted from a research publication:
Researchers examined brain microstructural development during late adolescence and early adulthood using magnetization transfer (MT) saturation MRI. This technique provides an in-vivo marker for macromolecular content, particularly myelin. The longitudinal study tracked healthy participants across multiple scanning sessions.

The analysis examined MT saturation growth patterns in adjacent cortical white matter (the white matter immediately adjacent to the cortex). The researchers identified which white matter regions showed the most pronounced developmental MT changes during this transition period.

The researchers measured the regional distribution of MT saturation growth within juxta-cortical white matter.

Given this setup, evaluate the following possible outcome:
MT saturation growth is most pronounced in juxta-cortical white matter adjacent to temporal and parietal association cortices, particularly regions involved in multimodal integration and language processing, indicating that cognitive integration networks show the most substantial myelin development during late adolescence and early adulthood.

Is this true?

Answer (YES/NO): NO